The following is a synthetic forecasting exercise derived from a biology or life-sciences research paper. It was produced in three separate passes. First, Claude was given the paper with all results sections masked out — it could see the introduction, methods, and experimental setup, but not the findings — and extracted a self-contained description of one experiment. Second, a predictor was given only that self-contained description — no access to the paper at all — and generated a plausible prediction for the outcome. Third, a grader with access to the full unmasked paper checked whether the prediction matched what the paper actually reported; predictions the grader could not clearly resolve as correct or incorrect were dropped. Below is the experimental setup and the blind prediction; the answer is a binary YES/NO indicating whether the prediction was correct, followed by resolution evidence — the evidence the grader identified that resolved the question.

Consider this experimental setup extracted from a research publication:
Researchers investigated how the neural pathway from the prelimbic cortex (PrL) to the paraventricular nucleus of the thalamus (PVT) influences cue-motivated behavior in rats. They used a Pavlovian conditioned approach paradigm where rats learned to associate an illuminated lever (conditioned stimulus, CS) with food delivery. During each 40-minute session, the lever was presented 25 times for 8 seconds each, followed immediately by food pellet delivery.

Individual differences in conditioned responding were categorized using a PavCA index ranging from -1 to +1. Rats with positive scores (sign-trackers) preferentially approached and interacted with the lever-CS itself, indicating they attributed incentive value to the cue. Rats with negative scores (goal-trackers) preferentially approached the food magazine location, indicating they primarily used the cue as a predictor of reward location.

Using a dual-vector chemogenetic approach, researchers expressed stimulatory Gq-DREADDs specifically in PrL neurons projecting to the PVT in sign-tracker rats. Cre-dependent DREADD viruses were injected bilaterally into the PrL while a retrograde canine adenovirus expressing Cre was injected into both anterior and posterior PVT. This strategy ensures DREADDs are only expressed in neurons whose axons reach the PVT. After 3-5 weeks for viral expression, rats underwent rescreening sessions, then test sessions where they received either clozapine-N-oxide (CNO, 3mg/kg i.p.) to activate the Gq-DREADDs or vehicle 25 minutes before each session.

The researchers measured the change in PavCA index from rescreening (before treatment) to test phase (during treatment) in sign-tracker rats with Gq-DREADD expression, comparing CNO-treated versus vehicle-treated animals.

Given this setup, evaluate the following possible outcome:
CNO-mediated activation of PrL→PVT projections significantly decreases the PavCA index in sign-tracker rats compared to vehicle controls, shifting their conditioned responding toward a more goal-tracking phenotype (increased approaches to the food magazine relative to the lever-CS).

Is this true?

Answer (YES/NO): YES